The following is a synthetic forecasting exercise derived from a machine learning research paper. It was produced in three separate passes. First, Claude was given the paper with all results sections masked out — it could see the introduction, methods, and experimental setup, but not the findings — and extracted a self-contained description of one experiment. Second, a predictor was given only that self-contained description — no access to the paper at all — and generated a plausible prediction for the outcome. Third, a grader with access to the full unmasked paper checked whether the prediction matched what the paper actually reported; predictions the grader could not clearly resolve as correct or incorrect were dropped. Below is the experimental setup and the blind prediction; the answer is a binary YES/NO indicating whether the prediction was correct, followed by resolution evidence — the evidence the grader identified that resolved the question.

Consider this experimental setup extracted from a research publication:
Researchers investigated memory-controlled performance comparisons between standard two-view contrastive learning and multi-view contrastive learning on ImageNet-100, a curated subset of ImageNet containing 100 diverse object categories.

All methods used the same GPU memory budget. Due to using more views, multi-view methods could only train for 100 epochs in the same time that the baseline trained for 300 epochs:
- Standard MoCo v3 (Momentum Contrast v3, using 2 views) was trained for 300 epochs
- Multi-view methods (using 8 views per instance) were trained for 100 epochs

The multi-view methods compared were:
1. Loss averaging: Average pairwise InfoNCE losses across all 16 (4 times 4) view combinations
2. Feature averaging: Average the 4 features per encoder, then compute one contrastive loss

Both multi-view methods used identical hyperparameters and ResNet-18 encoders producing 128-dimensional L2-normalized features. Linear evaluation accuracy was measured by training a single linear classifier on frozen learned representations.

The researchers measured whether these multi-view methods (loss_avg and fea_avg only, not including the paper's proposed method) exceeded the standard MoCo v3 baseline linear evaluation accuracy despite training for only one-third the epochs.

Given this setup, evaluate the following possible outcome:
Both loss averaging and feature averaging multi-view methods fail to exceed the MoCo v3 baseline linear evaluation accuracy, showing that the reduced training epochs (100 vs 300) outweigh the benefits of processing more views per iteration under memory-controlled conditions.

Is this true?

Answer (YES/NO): NO